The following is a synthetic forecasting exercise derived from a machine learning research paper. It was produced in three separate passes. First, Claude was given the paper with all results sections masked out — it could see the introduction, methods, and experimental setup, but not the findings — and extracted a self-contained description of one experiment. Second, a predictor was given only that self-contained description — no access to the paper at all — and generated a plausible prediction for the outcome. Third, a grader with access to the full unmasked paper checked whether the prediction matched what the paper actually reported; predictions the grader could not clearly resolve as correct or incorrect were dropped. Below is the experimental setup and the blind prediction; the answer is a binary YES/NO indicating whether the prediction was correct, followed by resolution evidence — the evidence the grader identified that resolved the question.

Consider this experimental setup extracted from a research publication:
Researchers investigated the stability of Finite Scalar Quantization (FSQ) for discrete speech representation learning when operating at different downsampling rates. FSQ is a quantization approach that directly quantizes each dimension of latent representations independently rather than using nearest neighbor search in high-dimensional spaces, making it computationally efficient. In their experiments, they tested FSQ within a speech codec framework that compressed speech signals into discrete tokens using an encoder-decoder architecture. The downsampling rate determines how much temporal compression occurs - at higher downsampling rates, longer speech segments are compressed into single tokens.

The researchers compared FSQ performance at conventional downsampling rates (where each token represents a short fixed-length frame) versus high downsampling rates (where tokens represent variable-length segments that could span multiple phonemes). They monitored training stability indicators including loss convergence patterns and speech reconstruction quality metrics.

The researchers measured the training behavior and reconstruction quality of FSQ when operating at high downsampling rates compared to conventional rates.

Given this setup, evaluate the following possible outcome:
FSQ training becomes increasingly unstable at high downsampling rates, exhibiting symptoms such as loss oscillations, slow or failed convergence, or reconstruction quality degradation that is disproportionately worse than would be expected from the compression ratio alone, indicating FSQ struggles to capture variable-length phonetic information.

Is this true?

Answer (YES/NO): YES